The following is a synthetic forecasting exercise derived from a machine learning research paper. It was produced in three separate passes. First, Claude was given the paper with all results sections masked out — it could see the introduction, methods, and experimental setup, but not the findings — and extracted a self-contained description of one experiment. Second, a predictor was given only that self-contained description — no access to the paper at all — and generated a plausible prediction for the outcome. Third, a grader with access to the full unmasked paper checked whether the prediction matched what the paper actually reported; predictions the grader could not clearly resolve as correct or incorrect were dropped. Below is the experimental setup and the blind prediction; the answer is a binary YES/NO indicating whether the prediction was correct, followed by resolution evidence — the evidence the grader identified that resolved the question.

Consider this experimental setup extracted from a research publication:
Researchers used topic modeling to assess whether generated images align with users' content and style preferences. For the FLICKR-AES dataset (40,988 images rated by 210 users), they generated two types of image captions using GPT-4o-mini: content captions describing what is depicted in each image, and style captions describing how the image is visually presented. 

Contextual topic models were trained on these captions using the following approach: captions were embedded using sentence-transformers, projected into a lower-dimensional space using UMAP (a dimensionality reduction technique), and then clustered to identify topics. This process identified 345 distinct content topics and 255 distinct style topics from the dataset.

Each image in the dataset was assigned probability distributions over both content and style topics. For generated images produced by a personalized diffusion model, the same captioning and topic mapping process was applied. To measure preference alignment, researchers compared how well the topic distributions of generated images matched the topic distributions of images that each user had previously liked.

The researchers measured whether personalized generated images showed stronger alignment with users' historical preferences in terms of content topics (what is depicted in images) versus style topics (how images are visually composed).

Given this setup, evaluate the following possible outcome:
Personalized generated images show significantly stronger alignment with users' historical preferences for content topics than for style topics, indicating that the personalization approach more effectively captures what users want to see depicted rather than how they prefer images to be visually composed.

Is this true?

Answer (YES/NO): NO